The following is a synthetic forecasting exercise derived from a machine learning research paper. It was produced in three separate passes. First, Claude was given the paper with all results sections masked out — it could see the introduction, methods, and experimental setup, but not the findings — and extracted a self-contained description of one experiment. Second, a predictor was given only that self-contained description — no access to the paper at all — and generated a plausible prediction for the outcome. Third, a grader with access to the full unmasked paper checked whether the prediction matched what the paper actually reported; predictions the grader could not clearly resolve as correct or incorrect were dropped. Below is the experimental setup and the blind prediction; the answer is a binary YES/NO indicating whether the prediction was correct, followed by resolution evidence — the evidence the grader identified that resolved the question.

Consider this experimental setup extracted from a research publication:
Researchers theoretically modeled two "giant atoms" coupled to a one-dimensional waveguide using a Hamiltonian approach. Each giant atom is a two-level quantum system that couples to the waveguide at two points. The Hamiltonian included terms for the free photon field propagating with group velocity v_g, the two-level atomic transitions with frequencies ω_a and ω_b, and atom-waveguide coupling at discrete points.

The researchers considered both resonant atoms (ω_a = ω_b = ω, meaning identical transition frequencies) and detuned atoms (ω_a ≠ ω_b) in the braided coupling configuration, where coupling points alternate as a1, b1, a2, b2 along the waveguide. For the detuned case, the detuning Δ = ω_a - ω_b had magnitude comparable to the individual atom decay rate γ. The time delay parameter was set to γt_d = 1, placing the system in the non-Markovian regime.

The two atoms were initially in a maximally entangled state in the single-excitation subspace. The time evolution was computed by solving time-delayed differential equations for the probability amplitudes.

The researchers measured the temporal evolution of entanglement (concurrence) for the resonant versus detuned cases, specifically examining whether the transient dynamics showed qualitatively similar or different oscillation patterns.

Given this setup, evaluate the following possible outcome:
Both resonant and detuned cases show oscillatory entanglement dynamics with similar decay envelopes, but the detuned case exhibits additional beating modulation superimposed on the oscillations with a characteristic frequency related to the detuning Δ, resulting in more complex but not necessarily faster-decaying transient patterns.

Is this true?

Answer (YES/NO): NO